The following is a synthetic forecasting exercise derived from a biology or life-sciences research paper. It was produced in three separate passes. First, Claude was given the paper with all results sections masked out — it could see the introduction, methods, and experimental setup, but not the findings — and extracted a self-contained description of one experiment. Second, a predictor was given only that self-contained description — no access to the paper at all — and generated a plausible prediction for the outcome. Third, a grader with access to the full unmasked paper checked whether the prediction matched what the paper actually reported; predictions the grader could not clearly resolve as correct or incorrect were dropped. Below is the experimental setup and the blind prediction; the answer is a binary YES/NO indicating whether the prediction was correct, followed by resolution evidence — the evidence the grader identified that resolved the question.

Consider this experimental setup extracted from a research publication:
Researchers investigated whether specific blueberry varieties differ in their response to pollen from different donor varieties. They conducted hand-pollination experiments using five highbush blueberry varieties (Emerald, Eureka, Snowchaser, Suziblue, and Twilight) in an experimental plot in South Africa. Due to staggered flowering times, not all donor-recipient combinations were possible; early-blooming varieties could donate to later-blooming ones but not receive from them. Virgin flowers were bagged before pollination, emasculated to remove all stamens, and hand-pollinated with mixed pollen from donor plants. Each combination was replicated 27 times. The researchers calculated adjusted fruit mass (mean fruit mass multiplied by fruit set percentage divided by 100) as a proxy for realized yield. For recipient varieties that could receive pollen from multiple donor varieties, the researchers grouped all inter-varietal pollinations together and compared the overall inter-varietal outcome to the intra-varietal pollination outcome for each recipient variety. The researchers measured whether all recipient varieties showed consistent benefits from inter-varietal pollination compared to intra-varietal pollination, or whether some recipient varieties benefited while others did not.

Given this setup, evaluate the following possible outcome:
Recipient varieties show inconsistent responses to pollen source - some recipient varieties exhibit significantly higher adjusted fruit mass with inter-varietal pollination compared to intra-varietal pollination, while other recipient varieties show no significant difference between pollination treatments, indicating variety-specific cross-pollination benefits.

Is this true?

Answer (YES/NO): YES